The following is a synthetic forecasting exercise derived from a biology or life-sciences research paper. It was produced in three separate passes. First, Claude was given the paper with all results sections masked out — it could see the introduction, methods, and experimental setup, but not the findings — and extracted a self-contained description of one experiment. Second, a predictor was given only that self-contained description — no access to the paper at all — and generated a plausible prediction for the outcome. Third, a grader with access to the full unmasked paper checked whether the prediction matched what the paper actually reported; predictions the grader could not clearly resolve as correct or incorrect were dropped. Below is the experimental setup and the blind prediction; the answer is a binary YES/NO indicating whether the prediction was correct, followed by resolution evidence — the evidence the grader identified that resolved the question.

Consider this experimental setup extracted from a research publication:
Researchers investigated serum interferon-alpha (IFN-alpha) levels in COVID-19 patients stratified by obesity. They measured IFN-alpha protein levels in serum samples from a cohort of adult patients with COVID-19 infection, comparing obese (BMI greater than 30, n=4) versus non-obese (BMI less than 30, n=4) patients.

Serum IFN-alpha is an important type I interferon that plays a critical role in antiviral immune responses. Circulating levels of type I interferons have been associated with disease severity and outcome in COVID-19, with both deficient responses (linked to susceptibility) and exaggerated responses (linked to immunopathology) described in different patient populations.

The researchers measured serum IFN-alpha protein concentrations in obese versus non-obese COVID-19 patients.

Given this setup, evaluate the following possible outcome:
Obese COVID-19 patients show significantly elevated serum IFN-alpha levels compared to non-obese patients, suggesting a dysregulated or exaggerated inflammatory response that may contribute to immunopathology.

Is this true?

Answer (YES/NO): NO